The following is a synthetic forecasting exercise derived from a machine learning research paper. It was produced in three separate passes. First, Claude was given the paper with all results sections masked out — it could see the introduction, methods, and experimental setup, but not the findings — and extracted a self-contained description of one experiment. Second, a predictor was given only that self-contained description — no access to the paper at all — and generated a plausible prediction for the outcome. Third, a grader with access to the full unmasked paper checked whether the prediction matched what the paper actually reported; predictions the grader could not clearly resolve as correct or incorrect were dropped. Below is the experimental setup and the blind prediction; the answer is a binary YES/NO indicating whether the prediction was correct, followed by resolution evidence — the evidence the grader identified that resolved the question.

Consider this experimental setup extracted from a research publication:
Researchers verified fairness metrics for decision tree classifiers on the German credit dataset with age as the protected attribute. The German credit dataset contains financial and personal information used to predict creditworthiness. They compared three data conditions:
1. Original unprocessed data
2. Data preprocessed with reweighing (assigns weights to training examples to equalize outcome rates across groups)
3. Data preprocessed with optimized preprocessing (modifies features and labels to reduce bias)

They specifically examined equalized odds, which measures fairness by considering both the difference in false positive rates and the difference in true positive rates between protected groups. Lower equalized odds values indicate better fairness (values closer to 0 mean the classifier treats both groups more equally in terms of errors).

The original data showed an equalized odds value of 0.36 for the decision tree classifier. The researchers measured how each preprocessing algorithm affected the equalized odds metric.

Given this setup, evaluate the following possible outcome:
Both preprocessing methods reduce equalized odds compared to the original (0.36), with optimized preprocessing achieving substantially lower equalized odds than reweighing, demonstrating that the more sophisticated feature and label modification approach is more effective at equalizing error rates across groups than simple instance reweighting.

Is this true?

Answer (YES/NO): NO